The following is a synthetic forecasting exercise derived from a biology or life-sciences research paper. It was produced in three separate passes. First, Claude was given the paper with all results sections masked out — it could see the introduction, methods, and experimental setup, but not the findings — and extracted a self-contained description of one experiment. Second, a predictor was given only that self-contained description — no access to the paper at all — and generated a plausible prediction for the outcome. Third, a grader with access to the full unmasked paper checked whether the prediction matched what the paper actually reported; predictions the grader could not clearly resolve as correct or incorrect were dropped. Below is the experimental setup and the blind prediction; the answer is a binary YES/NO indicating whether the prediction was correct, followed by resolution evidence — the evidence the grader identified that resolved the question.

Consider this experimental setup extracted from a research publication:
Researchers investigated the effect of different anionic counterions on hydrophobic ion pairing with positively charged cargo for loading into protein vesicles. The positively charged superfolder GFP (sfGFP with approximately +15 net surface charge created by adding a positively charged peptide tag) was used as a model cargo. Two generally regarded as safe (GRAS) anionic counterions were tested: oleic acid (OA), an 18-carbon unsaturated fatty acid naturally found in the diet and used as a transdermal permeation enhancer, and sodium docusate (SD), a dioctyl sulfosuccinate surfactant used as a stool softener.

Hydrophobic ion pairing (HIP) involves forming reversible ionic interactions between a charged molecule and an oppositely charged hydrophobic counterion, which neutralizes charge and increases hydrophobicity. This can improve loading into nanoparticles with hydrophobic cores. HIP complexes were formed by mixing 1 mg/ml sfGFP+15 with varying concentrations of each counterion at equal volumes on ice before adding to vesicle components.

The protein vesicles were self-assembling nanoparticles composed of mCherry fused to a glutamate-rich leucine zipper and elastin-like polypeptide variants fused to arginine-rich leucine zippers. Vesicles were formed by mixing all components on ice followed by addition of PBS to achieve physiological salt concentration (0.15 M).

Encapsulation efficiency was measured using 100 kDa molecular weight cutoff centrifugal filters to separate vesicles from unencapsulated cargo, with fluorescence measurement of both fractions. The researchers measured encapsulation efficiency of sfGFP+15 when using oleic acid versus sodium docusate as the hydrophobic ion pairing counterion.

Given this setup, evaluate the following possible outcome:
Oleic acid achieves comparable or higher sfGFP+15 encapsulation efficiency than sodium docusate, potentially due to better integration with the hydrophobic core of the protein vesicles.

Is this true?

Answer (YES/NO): YES